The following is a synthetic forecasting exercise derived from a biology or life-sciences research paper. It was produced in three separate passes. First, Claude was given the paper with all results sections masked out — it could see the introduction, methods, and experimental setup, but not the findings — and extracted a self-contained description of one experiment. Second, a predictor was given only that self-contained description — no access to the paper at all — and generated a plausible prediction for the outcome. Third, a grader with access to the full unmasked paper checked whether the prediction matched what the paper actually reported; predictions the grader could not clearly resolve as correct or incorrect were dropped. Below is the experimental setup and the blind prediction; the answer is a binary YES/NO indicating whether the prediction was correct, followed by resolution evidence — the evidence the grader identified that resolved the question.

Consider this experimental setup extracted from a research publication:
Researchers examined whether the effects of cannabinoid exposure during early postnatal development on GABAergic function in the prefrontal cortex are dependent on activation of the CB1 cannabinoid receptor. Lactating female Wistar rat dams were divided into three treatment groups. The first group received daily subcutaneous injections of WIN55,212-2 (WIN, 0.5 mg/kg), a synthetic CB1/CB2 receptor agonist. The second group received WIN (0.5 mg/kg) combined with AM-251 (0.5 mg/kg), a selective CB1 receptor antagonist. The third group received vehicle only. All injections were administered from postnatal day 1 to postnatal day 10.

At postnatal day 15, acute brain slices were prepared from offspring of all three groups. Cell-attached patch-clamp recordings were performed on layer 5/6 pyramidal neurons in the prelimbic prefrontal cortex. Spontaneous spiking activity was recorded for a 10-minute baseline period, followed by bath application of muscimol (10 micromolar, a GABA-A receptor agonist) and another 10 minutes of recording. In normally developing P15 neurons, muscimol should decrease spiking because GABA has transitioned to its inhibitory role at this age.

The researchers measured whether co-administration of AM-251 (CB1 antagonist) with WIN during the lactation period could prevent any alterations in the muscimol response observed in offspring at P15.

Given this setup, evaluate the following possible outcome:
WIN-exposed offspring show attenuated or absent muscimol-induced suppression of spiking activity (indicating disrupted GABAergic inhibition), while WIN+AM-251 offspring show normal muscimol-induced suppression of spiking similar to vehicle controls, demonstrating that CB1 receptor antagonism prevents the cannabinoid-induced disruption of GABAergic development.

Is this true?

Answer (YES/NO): YES